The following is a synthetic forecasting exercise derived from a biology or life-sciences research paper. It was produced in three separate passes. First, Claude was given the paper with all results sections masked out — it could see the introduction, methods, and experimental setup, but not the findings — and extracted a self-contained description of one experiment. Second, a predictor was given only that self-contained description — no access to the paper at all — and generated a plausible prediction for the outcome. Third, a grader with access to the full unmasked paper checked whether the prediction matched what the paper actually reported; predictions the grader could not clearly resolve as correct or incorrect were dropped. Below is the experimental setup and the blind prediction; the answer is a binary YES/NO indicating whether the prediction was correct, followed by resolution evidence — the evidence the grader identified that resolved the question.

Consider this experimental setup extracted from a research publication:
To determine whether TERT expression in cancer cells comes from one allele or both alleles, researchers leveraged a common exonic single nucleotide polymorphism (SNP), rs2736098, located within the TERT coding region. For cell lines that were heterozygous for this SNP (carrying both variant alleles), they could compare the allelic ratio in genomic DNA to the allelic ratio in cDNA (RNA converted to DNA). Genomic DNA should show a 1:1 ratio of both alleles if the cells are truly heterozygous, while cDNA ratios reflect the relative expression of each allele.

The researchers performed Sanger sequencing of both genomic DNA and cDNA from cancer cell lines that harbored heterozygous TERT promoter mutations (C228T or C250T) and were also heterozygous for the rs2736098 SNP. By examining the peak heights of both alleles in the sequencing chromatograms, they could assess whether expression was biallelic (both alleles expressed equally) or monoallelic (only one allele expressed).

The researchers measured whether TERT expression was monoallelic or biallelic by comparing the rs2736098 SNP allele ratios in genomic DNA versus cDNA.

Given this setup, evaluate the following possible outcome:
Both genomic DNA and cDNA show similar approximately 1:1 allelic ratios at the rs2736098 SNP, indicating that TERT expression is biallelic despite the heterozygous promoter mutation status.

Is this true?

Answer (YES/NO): NO